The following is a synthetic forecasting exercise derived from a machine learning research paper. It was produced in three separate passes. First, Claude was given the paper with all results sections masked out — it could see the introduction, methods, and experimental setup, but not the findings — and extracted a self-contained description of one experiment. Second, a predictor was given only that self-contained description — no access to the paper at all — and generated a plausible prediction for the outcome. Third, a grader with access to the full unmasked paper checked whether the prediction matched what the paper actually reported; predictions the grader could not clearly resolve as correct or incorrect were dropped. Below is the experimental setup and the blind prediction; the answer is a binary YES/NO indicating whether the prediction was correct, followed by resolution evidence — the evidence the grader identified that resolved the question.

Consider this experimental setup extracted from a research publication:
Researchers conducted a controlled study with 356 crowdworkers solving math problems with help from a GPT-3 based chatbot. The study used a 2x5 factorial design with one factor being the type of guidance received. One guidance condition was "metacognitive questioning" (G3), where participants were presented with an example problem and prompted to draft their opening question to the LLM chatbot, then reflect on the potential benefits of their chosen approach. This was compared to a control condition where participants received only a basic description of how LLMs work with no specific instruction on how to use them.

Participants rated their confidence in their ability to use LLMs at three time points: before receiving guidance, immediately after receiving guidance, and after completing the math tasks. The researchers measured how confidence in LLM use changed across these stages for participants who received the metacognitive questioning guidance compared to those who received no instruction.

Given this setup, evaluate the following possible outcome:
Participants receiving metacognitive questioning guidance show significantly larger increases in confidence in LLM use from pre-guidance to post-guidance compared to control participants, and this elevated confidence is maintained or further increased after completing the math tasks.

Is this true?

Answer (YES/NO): NO